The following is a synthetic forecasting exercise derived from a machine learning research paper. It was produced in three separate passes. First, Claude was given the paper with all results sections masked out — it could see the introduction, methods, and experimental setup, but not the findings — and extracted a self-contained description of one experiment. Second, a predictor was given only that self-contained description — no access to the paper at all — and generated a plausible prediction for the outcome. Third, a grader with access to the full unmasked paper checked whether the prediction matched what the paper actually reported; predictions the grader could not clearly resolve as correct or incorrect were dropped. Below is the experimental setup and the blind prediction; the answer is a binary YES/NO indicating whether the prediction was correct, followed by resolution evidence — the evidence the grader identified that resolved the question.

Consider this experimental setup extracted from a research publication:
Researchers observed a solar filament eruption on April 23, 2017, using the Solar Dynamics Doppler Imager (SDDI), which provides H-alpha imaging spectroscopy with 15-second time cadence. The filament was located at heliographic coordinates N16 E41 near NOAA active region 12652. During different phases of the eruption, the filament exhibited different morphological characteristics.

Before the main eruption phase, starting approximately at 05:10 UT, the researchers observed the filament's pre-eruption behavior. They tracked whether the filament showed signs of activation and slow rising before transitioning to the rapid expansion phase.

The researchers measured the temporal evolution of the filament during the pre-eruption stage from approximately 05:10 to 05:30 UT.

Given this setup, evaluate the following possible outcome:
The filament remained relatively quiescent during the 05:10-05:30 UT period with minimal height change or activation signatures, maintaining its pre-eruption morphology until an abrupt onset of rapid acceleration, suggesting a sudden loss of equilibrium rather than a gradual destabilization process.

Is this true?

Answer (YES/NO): NO